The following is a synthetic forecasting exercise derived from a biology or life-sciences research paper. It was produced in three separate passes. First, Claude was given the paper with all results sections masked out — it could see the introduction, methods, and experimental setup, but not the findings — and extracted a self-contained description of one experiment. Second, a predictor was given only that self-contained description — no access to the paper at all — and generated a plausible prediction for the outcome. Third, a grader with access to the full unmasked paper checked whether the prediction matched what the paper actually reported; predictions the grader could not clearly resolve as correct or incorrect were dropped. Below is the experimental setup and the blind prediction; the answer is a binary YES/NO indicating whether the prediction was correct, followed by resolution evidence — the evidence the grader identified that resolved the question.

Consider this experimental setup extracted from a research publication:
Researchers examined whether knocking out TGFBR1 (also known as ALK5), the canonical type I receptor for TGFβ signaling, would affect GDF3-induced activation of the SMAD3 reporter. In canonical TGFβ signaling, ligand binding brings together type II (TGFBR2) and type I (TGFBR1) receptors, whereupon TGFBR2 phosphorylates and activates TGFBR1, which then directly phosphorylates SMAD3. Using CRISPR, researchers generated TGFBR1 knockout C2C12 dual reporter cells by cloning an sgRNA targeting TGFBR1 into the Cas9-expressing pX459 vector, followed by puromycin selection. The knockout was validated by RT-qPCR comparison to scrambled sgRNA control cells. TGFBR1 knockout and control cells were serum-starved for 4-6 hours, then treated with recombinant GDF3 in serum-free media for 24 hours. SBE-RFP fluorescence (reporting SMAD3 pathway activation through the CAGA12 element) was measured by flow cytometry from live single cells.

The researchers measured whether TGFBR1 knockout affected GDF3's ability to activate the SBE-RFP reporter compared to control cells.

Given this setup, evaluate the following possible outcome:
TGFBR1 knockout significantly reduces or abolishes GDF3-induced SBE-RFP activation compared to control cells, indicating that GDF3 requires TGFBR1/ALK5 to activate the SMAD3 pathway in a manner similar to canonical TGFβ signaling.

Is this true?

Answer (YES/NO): YES